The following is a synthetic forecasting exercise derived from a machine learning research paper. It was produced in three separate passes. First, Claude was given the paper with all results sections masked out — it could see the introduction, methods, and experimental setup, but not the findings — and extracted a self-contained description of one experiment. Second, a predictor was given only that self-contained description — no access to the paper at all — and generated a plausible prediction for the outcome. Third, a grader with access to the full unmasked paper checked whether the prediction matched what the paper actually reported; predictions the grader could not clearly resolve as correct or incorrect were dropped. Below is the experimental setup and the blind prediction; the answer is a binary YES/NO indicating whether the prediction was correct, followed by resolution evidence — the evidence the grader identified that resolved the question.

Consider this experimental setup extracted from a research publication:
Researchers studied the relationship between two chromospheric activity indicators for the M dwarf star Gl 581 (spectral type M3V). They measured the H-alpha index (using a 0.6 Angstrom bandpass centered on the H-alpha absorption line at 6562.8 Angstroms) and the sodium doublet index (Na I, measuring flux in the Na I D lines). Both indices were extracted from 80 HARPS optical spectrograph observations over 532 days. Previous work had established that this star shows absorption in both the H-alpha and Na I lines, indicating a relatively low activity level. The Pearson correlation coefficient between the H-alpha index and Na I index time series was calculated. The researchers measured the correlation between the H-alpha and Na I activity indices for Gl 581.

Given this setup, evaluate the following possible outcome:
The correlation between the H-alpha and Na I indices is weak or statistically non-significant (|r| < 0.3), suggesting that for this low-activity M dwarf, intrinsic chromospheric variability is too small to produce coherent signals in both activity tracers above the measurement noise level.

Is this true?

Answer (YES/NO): NO